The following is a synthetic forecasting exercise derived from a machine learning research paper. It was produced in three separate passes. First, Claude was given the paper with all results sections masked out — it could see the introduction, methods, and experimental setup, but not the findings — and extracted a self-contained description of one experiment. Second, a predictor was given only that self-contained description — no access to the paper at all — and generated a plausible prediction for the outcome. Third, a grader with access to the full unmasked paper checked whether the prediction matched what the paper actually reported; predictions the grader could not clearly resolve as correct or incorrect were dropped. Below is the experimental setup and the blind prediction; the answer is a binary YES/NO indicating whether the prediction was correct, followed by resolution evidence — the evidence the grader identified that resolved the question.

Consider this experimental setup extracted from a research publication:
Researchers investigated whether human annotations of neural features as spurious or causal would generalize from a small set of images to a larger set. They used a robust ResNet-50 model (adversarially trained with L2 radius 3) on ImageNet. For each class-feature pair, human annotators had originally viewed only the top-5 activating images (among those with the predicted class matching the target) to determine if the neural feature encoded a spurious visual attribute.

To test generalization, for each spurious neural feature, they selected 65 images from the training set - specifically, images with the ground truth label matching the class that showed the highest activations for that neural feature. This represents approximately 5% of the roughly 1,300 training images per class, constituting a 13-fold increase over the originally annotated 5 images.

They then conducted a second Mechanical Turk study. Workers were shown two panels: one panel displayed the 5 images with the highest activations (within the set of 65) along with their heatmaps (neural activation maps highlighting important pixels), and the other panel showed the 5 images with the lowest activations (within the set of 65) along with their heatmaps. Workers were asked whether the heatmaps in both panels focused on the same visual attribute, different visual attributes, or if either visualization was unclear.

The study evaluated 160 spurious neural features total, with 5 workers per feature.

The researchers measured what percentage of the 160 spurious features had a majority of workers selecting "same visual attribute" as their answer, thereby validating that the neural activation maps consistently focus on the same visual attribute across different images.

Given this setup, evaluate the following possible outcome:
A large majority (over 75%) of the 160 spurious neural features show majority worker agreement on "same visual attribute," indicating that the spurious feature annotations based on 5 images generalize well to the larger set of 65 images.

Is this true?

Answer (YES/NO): YES